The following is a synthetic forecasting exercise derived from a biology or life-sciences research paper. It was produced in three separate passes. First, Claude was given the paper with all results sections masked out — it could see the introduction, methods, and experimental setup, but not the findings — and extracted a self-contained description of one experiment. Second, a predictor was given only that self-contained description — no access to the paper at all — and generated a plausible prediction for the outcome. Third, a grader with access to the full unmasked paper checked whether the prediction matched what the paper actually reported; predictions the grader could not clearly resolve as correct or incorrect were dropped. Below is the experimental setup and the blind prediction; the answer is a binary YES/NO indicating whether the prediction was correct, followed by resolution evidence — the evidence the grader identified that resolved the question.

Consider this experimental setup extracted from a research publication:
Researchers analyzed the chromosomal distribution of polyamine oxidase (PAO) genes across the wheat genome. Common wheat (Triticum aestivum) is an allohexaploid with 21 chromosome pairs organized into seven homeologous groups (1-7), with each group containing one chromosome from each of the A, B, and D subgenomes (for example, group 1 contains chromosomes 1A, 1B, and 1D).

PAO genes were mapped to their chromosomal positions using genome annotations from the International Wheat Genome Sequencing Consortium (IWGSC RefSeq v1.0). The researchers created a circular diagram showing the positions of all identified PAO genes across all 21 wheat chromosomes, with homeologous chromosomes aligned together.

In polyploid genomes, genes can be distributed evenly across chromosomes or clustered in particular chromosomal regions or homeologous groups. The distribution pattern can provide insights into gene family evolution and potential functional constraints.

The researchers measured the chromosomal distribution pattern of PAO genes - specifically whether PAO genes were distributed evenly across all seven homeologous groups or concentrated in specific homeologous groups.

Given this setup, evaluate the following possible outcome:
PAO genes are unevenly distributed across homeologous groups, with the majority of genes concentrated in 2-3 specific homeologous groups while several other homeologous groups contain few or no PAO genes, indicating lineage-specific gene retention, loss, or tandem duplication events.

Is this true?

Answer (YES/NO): YES